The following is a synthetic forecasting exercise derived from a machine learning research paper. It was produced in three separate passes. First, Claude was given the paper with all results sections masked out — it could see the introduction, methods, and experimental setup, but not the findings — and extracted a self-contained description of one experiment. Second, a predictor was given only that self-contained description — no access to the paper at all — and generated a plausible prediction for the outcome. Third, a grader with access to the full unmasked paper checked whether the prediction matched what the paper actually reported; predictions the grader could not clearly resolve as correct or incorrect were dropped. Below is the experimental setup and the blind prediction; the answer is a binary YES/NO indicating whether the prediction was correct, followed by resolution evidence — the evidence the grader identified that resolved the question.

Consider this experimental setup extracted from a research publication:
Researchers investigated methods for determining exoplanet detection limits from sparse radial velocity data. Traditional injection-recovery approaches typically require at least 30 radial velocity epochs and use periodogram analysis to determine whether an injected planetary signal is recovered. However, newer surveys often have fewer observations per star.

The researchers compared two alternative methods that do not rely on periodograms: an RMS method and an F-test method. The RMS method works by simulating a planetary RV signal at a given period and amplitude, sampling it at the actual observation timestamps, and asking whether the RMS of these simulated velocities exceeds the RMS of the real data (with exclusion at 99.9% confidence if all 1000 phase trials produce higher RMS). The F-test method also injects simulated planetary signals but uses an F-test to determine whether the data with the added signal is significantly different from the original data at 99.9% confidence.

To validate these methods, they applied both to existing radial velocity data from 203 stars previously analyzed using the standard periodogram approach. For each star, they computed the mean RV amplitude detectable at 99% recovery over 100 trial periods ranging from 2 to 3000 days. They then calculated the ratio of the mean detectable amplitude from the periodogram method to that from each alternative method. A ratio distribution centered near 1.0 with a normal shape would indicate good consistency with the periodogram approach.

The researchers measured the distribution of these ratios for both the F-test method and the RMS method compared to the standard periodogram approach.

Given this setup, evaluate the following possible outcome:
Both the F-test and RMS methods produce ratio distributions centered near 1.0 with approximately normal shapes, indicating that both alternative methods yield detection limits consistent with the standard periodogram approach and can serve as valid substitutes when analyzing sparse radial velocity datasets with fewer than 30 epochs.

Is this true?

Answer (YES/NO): NO